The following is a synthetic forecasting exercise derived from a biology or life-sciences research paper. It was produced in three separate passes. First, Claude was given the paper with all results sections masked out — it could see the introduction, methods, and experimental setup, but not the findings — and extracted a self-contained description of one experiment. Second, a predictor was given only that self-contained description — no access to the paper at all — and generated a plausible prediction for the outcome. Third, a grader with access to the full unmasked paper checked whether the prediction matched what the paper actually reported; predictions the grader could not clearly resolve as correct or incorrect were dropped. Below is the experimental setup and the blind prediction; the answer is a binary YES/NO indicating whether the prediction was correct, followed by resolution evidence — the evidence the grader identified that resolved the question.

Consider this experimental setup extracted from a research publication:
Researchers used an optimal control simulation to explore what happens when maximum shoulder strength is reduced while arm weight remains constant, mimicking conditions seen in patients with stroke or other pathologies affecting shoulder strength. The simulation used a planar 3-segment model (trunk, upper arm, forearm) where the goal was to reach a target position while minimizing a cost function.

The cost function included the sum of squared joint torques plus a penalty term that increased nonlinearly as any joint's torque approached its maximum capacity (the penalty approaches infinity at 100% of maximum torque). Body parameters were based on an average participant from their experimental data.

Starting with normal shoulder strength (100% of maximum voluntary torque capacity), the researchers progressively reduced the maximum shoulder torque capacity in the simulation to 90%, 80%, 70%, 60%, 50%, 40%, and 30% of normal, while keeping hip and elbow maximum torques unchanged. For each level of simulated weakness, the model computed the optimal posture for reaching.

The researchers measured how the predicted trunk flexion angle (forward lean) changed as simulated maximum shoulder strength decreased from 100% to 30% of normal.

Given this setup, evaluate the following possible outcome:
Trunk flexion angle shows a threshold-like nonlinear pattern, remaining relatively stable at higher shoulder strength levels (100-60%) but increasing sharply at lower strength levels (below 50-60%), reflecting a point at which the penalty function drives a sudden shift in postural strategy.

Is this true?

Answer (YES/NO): NO